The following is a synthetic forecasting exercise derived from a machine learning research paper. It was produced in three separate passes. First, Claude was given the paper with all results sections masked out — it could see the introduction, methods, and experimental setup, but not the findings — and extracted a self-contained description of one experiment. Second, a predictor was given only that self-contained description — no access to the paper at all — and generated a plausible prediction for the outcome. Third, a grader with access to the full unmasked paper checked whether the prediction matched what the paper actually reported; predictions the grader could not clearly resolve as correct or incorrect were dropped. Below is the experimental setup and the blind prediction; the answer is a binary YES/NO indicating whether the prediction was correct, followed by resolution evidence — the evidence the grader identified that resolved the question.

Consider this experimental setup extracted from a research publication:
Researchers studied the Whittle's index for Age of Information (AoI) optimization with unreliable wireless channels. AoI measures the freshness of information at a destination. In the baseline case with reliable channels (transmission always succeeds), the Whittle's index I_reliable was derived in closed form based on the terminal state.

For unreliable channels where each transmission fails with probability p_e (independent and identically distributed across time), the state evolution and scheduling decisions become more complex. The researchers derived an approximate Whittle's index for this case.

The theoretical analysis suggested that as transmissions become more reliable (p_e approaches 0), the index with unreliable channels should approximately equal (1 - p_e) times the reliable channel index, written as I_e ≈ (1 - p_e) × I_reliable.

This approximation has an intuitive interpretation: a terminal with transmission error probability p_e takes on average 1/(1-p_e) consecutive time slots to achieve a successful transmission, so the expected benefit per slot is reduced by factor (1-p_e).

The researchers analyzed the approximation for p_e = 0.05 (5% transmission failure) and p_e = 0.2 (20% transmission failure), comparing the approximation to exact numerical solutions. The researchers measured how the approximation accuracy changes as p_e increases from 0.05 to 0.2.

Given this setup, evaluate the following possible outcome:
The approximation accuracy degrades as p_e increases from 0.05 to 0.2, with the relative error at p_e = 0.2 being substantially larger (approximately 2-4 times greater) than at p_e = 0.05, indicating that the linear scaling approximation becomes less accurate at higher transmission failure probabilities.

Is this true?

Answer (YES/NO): NO